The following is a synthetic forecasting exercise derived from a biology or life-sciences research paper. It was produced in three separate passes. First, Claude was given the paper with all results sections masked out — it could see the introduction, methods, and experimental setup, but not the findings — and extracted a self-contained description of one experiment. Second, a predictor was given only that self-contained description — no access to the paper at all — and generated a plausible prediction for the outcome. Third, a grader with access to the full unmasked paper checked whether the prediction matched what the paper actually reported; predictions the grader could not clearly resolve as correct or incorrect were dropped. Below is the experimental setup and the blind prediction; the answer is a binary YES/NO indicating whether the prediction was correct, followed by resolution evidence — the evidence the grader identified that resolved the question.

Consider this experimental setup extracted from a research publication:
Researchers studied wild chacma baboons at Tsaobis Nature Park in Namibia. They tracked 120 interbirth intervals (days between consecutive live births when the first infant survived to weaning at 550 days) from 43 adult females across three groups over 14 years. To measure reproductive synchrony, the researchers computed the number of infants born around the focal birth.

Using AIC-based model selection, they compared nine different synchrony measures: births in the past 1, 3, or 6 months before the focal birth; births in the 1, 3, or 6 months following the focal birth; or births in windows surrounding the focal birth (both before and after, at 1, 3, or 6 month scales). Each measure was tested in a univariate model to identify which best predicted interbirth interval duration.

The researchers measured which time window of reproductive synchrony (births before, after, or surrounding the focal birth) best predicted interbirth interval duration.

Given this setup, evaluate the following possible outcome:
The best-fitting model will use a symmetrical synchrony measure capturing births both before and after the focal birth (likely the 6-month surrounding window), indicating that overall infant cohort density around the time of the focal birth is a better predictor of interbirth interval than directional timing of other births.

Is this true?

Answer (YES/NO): NO